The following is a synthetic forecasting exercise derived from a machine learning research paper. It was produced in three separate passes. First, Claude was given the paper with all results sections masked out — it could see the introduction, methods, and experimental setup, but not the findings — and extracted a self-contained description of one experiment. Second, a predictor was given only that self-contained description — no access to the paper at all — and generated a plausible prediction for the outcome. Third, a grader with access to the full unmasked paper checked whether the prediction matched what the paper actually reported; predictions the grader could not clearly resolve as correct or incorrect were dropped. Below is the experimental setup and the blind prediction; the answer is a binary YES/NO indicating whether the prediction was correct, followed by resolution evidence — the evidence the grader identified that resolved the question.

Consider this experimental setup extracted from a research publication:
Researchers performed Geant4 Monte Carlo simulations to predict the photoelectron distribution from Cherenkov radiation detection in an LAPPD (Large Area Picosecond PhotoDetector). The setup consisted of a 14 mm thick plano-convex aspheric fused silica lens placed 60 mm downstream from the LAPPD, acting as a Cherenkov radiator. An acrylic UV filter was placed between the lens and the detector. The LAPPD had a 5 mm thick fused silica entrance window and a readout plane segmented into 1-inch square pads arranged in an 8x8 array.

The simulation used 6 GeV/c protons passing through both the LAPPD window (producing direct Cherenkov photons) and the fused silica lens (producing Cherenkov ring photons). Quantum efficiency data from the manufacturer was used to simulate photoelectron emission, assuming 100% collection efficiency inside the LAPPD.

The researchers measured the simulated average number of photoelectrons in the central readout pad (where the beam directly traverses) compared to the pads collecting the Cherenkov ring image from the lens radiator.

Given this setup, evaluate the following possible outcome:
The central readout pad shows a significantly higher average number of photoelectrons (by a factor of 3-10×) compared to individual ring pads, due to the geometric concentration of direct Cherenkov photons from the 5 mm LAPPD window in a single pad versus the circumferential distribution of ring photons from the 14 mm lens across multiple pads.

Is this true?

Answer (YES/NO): NO